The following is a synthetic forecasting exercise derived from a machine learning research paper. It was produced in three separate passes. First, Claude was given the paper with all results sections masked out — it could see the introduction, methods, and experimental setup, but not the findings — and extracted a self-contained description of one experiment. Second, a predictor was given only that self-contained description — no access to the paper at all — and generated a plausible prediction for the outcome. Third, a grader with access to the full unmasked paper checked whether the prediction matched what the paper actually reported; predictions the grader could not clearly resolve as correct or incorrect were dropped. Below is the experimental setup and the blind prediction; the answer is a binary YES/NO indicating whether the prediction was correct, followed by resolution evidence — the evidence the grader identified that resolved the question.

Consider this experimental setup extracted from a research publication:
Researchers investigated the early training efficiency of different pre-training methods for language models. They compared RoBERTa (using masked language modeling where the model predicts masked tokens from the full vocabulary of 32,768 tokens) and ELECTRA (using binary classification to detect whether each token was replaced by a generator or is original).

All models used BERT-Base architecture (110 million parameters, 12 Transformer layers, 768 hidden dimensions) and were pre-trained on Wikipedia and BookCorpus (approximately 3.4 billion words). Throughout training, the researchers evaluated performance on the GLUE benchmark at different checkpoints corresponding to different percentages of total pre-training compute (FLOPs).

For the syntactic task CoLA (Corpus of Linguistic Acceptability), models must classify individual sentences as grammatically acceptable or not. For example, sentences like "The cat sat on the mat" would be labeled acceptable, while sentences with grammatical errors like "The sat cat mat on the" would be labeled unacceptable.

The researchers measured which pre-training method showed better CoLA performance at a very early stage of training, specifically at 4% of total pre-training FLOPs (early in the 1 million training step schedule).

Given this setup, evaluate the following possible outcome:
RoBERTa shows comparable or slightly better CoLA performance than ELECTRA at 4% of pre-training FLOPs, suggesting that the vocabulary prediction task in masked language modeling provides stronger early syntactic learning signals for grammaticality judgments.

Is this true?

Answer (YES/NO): NO